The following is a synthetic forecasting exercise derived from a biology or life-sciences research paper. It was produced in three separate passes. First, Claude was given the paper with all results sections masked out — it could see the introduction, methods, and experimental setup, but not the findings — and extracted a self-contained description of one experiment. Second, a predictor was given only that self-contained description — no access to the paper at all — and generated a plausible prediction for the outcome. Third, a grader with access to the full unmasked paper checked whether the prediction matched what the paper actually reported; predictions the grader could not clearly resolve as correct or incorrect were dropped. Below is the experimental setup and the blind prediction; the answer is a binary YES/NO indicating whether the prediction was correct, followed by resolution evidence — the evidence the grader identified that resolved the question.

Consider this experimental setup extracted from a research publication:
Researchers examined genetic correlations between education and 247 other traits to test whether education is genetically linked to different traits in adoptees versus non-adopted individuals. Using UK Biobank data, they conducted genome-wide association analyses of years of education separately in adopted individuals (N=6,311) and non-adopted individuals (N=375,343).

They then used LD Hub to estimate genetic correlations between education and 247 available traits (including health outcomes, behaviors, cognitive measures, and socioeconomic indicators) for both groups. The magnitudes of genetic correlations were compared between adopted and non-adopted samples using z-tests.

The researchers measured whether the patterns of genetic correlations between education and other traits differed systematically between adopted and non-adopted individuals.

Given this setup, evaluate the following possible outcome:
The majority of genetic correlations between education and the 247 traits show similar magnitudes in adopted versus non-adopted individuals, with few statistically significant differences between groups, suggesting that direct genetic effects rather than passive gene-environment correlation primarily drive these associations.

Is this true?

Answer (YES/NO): NO